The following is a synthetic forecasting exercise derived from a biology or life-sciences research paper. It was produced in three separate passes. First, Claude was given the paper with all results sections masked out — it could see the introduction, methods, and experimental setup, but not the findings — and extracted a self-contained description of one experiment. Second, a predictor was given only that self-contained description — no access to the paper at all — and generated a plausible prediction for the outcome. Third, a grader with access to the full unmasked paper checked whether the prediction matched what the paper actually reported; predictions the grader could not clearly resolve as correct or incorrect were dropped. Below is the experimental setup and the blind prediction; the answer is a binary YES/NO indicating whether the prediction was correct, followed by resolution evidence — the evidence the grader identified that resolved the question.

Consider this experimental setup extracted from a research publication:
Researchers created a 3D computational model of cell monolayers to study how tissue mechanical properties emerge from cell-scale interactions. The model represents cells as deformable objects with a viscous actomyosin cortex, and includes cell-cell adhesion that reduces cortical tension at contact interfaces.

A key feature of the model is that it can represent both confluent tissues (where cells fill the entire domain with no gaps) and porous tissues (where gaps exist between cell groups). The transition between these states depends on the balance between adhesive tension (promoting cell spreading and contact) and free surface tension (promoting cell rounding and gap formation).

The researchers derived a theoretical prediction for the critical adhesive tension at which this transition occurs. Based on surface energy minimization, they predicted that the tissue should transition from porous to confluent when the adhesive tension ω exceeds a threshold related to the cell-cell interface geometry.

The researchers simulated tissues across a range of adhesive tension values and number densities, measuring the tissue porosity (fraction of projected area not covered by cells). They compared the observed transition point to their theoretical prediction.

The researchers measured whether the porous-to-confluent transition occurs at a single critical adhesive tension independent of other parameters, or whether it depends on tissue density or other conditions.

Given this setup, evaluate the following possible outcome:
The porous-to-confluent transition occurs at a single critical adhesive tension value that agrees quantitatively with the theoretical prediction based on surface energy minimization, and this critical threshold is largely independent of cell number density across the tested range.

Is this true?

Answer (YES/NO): NO